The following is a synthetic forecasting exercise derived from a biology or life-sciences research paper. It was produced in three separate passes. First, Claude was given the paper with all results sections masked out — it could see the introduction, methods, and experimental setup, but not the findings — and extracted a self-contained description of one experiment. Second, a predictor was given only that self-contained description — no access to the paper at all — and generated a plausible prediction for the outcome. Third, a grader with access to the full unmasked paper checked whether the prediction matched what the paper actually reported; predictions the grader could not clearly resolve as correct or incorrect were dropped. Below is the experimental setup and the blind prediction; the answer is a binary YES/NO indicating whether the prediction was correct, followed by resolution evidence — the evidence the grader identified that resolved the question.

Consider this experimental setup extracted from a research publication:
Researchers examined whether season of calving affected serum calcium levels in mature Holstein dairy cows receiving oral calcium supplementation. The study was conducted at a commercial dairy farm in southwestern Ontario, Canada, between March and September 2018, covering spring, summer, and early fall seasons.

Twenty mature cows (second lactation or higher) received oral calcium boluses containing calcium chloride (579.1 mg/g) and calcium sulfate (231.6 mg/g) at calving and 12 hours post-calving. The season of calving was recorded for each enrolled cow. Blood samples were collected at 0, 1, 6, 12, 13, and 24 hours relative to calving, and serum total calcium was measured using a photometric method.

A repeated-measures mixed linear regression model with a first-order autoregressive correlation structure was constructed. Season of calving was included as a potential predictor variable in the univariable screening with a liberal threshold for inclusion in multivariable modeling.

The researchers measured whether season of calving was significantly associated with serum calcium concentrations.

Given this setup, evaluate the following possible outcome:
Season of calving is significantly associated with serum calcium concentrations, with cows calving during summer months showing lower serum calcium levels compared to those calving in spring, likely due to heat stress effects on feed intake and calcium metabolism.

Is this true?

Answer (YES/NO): NO